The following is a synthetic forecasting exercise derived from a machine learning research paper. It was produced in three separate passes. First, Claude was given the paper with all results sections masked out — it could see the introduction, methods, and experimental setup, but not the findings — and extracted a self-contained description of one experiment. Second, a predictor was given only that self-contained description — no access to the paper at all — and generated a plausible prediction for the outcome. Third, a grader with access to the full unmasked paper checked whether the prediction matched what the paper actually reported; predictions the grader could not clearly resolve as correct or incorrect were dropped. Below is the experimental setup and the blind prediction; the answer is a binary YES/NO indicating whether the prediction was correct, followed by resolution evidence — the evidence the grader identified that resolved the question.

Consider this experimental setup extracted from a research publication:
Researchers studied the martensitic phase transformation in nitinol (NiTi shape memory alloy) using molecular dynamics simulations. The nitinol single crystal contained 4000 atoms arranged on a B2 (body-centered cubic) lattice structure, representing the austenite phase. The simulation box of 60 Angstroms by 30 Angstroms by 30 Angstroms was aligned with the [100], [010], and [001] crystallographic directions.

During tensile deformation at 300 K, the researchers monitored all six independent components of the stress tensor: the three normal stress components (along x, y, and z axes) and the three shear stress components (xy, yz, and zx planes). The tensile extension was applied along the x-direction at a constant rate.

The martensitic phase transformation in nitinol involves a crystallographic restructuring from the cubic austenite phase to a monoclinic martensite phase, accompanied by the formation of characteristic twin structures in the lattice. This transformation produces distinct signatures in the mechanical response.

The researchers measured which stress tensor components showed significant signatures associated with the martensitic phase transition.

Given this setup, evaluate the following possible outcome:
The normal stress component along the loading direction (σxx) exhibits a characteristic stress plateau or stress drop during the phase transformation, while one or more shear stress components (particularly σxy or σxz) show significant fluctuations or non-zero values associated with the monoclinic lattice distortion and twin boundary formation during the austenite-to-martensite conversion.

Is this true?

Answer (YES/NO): NO